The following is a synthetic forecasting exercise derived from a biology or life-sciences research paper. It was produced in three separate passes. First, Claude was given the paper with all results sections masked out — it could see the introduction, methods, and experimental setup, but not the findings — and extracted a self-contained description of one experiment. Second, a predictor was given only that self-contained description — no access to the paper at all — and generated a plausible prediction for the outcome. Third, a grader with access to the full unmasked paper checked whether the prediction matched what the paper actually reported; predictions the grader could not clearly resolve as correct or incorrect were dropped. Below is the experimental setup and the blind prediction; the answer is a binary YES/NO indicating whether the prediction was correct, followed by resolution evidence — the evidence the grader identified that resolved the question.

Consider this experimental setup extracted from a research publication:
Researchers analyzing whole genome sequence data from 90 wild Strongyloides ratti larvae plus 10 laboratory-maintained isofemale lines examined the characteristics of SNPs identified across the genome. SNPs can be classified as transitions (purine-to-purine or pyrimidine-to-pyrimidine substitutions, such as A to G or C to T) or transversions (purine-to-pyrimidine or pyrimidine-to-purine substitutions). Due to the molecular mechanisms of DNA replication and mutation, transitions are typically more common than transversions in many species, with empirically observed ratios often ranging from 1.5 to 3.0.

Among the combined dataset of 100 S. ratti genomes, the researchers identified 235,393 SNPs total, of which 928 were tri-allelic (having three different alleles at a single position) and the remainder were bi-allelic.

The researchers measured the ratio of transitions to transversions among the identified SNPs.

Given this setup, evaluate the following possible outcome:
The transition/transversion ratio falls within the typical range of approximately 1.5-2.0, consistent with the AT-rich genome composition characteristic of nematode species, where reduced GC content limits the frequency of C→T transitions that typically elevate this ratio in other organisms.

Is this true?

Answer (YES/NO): YES